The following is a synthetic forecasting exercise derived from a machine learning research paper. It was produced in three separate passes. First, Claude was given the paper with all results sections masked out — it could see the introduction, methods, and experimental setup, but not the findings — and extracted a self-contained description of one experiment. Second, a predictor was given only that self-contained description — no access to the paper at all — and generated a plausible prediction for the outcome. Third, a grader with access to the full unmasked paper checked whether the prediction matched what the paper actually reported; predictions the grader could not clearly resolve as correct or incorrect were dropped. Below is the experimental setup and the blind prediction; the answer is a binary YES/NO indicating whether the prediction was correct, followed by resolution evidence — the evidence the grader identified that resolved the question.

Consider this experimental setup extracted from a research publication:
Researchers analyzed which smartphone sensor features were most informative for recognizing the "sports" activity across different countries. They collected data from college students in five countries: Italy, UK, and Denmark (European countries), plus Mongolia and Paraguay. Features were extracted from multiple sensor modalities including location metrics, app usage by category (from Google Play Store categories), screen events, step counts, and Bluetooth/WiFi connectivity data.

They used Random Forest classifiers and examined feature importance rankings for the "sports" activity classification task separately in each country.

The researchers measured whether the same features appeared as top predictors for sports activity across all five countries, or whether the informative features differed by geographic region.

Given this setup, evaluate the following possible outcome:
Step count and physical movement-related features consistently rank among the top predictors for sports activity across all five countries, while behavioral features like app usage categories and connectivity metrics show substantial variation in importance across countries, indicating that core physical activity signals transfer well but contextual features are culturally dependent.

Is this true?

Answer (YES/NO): NO